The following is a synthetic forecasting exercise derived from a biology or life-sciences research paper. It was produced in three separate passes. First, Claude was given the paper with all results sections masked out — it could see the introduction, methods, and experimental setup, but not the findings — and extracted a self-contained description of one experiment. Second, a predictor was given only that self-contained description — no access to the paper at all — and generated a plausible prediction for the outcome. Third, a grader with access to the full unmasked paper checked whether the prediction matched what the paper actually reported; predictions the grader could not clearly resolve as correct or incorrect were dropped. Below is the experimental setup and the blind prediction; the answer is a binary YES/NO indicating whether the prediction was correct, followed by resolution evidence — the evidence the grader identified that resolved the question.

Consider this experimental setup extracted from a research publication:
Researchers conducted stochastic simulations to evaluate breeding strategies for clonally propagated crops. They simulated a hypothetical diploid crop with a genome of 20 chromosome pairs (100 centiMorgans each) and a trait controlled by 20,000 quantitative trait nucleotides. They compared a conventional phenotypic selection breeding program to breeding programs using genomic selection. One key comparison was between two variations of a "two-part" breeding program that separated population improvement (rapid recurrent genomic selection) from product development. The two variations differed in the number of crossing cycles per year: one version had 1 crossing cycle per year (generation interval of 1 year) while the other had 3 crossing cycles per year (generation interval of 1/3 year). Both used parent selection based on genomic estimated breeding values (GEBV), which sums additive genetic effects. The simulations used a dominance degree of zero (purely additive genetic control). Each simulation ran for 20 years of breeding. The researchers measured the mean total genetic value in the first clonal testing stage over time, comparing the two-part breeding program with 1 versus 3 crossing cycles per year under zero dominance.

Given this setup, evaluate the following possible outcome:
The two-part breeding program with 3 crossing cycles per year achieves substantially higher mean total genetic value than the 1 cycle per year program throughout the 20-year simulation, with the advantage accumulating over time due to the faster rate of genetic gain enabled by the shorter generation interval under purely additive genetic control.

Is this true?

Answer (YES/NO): NO